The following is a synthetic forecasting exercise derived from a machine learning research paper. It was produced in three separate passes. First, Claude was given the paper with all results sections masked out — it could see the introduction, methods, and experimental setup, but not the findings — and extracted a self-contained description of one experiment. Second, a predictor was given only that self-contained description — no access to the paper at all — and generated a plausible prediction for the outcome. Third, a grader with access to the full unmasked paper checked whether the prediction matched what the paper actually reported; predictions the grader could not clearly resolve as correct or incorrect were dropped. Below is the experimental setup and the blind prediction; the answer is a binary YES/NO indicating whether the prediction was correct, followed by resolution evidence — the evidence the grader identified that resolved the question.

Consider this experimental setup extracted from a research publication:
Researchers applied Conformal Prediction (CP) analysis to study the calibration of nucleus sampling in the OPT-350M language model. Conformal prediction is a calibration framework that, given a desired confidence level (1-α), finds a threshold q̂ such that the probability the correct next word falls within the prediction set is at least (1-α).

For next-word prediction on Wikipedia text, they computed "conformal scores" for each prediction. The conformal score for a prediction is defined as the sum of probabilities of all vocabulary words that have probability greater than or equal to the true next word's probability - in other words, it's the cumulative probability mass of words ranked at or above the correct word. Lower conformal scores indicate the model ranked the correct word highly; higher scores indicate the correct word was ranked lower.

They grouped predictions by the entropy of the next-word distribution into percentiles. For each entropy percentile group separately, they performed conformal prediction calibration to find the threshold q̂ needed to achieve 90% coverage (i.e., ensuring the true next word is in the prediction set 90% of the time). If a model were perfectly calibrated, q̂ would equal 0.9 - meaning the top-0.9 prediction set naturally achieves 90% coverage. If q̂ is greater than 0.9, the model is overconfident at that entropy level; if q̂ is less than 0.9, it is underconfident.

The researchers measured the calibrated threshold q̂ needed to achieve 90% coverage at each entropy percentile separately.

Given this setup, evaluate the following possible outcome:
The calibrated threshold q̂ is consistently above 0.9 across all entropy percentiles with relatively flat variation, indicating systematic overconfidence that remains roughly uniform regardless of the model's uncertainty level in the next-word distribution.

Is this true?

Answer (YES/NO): NO